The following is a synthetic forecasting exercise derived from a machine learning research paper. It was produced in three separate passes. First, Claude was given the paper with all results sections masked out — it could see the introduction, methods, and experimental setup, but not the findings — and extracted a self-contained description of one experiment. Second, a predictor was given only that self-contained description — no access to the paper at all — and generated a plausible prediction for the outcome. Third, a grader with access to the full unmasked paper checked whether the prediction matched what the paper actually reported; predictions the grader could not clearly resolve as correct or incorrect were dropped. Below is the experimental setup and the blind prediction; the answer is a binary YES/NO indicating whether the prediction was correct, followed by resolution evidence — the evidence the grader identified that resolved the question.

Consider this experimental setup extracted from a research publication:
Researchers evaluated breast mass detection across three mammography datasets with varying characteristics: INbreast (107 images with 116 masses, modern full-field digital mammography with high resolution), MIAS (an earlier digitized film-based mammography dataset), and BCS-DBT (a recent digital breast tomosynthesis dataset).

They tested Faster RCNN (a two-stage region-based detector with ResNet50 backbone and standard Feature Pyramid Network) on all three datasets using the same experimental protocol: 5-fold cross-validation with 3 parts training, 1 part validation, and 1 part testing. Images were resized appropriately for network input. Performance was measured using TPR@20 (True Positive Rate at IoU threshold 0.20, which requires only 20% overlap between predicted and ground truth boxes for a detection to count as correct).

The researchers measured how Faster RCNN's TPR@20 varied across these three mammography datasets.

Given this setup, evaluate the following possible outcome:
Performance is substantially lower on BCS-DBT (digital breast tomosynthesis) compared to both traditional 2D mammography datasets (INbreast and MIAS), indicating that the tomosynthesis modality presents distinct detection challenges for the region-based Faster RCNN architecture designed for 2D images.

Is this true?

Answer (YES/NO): NO